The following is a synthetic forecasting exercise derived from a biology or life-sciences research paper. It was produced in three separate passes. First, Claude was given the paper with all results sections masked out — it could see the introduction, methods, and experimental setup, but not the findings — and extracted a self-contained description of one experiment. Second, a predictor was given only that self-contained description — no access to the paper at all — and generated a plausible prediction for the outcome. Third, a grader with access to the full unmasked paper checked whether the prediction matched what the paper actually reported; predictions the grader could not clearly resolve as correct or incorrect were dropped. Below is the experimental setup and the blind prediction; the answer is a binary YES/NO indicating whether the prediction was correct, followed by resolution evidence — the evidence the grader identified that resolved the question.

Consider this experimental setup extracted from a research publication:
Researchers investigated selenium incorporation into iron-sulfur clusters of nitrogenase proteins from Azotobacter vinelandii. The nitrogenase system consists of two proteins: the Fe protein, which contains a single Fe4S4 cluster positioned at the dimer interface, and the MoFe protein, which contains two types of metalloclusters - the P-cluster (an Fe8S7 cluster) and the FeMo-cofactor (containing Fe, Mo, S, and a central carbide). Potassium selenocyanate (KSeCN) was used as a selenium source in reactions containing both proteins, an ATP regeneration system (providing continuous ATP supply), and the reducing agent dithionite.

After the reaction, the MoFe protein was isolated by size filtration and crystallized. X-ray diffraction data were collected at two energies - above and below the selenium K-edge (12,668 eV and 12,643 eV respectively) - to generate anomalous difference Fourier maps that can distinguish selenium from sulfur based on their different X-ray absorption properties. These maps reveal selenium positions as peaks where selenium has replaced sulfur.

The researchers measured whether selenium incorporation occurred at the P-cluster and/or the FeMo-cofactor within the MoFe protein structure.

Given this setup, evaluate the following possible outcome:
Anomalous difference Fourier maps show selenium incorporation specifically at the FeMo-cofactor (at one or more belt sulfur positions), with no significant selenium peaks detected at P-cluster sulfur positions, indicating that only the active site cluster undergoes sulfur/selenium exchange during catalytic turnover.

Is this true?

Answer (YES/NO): YES